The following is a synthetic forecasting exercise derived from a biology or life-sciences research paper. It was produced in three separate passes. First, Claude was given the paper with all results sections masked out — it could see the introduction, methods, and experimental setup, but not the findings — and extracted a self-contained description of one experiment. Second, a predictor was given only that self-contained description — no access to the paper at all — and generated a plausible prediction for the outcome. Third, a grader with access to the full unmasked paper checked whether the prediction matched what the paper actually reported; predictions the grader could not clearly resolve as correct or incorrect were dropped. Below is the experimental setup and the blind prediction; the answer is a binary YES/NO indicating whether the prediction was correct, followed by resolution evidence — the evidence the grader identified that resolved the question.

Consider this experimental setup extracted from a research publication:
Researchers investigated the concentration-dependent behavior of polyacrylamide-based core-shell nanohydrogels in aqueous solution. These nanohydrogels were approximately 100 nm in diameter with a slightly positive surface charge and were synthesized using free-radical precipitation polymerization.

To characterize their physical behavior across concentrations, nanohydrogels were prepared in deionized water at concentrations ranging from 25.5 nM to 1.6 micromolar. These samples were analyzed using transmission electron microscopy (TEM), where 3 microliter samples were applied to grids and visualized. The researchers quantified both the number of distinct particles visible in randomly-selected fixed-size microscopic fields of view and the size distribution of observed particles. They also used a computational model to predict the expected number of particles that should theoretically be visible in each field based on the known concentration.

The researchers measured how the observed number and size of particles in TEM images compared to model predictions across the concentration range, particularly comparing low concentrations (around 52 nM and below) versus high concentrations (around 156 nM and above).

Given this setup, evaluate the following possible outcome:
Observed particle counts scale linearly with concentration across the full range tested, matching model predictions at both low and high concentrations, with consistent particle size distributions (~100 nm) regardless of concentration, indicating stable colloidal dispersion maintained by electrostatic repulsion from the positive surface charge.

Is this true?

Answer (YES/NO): NO